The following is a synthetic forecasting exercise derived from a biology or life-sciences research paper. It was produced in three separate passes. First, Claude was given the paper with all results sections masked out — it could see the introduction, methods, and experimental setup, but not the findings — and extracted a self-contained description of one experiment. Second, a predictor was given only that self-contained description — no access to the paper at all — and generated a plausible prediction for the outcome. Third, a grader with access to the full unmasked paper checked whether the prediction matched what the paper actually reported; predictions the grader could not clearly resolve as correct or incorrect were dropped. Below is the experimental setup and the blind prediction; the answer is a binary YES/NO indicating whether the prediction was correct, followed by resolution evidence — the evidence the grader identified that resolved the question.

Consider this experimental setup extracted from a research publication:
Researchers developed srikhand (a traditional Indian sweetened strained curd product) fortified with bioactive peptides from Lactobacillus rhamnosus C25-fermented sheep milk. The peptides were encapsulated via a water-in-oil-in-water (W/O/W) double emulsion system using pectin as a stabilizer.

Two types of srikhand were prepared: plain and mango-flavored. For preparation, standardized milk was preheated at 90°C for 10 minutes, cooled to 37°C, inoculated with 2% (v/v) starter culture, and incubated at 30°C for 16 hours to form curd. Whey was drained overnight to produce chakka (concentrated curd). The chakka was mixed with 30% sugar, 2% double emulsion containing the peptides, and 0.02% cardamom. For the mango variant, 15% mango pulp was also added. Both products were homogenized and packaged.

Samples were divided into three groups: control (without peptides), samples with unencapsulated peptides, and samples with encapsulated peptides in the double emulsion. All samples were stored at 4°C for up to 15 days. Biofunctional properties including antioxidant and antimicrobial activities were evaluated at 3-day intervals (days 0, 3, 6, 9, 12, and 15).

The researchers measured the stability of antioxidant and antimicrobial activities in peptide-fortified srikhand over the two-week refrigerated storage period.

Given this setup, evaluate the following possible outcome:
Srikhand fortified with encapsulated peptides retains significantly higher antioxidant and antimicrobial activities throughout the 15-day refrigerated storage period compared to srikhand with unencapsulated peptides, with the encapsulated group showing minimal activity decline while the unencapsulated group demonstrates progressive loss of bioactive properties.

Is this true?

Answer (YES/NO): NO